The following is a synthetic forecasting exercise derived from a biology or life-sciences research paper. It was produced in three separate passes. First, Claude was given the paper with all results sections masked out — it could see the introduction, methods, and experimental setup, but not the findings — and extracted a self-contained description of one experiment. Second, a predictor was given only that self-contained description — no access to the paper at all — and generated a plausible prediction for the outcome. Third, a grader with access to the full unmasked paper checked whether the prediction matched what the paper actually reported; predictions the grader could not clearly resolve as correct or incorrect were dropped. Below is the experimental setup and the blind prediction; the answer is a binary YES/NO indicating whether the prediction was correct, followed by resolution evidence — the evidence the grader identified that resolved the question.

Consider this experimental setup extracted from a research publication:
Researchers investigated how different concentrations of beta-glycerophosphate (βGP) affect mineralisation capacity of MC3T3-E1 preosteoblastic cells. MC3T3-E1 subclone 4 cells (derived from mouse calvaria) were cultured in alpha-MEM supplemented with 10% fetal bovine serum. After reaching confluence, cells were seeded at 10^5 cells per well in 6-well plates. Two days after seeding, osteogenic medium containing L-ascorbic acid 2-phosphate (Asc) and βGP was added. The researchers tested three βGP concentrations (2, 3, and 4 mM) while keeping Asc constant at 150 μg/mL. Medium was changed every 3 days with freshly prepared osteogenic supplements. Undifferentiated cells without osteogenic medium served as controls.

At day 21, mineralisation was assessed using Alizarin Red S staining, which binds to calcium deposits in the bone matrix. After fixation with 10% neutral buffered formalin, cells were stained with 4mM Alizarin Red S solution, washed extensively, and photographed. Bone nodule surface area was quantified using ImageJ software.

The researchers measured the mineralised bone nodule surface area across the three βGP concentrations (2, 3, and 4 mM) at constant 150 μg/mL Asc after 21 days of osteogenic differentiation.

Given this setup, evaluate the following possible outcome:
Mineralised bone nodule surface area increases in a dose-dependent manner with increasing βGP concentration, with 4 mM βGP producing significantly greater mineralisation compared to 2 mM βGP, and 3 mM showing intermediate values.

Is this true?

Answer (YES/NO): NO